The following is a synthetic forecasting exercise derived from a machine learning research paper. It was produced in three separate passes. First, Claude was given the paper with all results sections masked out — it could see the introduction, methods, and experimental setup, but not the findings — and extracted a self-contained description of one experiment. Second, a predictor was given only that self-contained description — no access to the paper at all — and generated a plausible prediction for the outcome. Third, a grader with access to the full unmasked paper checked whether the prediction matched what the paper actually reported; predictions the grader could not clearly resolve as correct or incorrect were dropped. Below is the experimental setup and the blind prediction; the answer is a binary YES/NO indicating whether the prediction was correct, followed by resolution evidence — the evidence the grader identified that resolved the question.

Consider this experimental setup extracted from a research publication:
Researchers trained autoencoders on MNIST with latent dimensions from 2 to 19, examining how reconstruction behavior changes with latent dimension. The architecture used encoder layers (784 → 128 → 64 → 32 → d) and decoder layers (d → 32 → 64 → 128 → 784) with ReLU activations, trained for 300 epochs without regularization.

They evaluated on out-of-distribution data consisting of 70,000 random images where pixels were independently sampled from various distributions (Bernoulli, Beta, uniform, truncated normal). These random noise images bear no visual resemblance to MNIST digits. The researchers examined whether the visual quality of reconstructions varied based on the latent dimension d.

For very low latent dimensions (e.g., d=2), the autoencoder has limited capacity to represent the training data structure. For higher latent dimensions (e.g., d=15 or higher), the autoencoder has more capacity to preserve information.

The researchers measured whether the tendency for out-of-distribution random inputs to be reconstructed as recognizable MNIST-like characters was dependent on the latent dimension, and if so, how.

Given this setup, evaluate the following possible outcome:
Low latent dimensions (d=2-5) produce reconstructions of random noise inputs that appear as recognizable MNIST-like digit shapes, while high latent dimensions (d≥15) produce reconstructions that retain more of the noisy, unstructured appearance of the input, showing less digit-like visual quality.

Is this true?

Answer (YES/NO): NO